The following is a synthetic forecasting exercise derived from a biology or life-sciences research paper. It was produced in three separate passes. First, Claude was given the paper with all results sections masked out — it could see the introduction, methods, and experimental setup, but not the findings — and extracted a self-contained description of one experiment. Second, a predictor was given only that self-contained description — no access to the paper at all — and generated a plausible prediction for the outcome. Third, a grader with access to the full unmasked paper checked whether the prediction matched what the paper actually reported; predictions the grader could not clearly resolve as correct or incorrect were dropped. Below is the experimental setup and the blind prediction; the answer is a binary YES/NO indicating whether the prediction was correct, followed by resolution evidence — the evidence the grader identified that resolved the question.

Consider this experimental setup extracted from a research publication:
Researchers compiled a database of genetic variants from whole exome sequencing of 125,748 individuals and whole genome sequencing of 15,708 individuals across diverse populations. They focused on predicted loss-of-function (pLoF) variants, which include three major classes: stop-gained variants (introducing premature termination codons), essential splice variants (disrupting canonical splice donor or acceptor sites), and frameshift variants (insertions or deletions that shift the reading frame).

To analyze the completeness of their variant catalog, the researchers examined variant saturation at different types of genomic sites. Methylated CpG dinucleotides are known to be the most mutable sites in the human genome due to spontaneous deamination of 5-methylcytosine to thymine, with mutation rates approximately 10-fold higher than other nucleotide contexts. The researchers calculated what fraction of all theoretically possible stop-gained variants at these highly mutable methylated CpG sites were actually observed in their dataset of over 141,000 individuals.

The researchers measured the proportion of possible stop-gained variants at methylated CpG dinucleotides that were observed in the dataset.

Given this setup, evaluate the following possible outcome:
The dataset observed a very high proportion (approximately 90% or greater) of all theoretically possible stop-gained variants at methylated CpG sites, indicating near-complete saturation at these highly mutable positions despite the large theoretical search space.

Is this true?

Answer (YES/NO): NO